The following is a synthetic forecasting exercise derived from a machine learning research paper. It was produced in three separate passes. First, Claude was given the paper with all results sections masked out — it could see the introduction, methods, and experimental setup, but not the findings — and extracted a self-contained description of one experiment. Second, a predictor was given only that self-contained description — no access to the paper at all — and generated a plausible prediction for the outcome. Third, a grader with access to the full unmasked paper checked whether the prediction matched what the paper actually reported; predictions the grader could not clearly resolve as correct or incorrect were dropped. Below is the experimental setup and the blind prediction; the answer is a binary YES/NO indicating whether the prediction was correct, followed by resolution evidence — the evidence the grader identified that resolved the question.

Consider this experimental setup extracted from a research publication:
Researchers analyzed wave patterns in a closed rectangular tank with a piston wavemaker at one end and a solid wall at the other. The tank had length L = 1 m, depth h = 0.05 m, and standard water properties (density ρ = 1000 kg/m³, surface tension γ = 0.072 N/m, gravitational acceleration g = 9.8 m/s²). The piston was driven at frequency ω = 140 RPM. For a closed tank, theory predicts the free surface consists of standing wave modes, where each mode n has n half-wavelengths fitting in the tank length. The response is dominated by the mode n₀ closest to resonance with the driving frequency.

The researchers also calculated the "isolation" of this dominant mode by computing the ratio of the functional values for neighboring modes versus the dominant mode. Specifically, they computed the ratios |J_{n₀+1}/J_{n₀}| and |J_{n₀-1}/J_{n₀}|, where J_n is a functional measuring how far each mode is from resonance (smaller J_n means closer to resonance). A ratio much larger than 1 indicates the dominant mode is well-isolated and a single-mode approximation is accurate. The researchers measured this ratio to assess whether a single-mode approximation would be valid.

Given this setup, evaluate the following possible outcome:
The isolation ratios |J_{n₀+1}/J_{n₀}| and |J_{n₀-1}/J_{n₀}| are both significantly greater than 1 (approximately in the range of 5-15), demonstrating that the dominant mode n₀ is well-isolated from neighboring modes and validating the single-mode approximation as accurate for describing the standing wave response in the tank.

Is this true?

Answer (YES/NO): YES